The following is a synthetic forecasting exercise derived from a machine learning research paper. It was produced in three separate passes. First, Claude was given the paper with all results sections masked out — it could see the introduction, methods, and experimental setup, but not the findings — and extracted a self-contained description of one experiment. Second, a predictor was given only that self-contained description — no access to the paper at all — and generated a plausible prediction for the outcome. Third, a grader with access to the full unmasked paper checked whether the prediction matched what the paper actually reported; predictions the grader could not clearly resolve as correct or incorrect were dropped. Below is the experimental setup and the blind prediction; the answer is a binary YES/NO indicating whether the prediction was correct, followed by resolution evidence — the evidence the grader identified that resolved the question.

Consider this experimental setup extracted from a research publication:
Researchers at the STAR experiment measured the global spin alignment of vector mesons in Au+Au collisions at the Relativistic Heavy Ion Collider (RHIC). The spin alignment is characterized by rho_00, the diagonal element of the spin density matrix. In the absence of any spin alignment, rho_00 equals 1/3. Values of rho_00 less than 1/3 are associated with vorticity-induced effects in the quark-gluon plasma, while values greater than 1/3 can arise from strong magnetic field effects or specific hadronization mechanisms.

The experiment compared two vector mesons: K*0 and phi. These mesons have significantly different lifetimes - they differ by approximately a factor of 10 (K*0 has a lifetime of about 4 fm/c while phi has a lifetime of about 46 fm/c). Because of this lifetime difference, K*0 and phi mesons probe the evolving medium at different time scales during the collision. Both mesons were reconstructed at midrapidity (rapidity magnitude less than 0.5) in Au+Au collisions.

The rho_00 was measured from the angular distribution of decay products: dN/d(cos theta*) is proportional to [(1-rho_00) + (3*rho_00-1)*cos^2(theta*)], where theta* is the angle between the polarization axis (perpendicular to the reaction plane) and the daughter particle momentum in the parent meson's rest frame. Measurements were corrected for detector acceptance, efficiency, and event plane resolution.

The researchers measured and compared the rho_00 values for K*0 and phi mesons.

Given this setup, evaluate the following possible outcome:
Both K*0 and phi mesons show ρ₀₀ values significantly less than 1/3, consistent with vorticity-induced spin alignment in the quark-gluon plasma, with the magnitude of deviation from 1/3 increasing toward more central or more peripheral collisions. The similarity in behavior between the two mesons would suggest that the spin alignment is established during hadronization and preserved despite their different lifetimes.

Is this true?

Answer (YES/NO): NO